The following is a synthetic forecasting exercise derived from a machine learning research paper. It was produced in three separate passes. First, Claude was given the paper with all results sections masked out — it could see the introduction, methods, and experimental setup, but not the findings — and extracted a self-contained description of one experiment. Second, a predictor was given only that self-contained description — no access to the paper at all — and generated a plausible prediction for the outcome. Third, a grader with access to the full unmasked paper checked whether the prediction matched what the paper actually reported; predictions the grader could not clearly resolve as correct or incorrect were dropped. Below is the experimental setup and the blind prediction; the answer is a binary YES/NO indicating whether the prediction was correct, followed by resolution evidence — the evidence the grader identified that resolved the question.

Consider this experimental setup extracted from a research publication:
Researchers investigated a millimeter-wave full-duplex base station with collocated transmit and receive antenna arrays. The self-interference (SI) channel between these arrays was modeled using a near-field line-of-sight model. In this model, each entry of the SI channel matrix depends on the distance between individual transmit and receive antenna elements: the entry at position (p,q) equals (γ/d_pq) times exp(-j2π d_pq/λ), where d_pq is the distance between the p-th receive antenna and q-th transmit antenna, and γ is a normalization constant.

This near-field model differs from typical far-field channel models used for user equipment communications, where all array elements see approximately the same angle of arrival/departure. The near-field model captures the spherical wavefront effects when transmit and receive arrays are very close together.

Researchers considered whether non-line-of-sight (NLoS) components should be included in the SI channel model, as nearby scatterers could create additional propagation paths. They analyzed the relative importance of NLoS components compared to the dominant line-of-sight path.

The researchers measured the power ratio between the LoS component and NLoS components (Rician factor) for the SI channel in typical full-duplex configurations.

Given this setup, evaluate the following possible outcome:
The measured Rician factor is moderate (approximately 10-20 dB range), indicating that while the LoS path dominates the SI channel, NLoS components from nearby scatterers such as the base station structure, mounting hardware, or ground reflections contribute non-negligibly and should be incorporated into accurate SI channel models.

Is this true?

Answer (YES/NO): NO